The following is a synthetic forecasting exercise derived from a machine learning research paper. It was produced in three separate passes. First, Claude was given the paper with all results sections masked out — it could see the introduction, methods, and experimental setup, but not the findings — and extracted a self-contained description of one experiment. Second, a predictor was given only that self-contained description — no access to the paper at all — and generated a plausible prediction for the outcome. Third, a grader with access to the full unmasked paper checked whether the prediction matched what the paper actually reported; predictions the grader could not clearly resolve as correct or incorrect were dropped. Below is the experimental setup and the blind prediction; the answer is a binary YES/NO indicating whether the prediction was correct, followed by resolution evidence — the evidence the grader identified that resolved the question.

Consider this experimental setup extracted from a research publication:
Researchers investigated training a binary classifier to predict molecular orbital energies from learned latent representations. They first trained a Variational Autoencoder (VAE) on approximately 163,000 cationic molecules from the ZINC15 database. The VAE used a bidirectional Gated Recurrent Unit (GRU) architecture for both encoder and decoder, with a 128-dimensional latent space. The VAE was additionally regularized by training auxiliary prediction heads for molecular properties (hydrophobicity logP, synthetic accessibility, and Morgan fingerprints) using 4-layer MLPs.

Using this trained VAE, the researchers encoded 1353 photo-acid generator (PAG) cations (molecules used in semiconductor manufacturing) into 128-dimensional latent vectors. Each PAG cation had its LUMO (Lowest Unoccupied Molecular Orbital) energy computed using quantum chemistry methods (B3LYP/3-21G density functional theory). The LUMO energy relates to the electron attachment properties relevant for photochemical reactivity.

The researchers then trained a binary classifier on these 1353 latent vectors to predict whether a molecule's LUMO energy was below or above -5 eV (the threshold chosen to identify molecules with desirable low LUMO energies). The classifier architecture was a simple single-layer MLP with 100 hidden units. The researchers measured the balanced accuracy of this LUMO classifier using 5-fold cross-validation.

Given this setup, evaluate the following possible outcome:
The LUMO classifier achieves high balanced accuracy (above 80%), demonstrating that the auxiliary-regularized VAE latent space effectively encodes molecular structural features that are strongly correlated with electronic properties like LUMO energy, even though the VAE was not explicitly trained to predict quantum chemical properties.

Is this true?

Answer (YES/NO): NO